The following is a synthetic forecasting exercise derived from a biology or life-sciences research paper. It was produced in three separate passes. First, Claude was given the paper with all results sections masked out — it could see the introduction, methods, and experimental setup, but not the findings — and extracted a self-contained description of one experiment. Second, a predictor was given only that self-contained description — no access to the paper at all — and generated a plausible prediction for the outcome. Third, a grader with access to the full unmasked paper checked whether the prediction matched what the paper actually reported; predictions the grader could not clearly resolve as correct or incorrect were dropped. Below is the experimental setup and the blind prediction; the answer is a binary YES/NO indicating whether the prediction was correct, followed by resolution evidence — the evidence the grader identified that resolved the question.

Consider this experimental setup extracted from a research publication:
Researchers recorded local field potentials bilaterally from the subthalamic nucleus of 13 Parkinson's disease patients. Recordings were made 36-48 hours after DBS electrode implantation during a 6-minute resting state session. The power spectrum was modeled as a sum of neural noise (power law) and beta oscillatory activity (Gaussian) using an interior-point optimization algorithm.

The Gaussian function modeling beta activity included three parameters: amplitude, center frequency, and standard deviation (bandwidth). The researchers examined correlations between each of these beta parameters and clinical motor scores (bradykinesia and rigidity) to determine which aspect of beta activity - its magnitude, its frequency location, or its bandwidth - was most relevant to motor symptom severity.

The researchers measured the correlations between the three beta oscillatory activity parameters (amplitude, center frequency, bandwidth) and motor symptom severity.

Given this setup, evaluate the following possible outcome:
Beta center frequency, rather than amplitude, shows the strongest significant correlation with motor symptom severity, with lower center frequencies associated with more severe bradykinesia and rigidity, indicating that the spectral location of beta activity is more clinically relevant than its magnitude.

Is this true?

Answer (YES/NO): NO